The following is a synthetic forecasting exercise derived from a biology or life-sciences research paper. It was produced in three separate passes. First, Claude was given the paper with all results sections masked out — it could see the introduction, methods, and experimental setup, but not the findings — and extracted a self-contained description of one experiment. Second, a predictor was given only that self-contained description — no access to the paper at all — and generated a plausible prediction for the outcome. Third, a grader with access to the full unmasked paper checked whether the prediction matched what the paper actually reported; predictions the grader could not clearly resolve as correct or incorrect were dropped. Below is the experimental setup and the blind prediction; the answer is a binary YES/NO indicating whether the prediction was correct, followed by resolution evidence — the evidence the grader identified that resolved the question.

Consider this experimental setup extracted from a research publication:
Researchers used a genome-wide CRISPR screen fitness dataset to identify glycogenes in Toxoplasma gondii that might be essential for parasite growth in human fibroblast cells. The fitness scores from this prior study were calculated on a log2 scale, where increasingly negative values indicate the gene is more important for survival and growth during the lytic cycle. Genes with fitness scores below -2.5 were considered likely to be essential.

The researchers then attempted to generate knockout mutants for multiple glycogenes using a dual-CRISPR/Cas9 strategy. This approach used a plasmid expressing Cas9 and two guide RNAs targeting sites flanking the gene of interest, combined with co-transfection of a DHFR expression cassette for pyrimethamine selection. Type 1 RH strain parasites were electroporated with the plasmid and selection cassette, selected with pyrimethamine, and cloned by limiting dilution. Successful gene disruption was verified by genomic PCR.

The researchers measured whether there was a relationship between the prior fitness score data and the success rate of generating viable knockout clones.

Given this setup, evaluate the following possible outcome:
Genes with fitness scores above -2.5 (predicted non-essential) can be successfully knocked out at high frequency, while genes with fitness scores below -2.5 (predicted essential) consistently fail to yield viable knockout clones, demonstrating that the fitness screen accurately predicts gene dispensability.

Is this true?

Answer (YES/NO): NO